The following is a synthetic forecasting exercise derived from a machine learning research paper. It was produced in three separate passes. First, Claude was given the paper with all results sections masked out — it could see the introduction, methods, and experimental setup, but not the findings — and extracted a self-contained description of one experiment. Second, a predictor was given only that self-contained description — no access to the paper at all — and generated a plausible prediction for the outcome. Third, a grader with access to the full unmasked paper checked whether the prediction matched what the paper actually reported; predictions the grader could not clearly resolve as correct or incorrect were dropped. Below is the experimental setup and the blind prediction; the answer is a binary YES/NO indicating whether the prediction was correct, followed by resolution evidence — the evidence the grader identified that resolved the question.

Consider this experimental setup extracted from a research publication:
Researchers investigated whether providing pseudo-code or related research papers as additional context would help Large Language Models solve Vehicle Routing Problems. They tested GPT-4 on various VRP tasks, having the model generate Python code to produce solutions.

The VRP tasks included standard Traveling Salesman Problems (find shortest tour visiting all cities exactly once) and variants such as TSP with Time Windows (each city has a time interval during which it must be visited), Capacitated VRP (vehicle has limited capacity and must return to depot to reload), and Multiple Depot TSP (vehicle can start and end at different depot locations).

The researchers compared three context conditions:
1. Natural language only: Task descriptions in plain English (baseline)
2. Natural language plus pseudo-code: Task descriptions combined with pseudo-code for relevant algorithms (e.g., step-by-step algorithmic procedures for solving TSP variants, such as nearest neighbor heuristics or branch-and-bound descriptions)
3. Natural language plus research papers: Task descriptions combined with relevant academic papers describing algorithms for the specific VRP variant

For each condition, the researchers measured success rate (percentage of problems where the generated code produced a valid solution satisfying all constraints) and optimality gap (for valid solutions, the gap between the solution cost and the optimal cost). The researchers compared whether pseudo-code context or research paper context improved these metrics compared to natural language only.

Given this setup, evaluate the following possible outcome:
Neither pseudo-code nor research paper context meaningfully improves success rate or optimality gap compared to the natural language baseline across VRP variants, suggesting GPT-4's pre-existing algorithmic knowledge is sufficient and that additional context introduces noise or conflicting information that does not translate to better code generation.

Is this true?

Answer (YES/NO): YES